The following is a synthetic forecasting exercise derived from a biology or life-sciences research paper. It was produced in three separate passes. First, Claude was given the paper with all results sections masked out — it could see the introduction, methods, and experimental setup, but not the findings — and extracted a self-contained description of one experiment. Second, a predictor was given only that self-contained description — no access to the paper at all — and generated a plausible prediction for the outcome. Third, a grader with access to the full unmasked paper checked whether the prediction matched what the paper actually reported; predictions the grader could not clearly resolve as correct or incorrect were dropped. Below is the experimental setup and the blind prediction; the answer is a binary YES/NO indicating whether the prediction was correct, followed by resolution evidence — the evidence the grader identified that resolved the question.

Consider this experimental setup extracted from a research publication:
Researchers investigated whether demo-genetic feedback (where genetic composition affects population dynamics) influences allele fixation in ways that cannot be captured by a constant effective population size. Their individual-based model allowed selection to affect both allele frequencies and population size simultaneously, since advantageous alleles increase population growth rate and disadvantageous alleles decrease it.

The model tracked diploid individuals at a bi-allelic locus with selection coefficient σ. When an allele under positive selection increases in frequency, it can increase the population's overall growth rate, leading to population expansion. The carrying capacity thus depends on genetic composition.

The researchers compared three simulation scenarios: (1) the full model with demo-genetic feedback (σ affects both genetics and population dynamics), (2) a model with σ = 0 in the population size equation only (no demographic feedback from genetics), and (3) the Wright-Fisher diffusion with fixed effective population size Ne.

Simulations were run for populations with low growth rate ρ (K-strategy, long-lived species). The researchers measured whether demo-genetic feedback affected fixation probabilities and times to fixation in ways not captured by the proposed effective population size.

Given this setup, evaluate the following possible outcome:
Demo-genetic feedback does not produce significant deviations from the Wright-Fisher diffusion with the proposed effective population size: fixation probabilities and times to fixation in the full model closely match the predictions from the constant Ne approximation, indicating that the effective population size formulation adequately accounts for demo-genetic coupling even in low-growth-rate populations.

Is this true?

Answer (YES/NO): NO